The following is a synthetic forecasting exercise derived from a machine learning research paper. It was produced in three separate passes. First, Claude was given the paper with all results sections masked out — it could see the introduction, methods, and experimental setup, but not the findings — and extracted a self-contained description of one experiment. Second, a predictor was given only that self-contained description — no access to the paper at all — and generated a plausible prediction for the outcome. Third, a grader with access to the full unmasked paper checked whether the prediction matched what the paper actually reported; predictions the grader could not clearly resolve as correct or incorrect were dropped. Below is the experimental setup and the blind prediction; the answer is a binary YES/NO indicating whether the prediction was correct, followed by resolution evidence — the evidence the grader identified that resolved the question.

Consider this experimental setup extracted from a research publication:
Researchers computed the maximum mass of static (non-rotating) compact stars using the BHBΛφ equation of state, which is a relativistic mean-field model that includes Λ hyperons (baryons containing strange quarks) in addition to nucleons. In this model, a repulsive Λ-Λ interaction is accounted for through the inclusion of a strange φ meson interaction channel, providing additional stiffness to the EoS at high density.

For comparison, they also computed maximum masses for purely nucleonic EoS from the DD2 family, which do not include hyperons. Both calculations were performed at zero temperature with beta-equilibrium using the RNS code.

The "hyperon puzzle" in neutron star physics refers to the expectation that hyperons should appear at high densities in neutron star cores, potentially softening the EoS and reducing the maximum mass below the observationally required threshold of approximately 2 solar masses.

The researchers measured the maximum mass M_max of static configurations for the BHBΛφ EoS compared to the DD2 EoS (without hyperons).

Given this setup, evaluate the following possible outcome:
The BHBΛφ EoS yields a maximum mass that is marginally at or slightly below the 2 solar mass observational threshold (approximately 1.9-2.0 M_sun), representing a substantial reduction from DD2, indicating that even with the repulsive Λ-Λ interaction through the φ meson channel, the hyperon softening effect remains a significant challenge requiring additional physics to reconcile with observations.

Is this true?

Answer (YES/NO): NO